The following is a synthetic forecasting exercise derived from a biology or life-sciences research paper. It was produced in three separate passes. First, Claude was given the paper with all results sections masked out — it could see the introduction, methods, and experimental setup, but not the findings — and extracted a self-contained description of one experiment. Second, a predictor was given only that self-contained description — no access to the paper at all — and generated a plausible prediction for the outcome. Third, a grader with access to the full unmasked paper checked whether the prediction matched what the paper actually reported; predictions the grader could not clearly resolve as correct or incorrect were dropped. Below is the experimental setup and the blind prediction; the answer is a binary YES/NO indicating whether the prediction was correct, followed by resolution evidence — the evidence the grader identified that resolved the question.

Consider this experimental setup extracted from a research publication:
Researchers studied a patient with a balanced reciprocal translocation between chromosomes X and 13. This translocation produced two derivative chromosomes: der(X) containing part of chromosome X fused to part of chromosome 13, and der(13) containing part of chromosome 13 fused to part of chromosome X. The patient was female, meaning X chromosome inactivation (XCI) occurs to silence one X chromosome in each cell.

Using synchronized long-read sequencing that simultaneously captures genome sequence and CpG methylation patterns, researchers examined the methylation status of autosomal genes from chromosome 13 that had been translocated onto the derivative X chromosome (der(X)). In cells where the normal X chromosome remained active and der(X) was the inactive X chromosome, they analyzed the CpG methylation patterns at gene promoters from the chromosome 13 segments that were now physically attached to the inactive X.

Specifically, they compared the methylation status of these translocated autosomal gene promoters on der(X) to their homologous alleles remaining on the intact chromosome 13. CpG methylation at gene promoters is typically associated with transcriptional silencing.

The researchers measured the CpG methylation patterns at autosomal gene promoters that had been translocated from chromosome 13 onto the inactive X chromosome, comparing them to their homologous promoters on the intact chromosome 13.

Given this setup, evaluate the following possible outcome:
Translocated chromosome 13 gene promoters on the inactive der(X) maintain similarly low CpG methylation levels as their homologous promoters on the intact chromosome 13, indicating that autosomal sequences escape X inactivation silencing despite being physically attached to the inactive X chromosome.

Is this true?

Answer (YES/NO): NO